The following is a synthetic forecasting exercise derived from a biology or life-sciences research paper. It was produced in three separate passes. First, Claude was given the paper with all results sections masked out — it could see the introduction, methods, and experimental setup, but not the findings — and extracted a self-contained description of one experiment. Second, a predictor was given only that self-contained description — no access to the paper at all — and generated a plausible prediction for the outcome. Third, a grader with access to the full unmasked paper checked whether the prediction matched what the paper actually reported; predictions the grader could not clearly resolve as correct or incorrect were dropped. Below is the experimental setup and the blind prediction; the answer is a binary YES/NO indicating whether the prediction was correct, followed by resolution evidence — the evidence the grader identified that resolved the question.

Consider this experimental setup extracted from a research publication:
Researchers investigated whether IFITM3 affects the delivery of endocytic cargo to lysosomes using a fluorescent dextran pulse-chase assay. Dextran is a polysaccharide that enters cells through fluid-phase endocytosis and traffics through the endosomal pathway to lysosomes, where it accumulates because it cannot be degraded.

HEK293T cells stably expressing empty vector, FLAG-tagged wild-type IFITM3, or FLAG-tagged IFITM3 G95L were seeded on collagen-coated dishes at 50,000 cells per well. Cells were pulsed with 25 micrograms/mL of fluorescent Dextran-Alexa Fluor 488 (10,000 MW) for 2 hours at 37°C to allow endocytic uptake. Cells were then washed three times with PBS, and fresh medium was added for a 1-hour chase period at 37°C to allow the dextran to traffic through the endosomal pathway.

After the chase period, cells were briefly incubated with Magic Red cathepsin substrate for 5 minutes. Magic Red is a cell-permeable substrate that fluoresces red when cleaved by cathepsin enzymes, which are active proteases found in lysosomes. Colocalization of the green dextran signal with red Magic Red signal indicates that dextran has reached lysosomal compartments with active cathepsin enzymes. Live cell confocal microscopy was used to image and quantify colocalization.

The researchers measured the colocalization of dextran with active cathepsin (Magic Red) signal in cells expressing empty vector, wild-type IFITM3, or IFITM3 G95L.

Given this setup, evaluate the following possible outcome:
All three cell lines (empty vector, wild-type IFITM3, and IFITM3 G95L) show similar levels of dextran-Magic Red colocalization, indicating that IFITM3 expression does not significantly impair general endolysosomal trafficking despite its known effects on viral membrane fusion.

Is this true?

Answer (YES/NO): NO